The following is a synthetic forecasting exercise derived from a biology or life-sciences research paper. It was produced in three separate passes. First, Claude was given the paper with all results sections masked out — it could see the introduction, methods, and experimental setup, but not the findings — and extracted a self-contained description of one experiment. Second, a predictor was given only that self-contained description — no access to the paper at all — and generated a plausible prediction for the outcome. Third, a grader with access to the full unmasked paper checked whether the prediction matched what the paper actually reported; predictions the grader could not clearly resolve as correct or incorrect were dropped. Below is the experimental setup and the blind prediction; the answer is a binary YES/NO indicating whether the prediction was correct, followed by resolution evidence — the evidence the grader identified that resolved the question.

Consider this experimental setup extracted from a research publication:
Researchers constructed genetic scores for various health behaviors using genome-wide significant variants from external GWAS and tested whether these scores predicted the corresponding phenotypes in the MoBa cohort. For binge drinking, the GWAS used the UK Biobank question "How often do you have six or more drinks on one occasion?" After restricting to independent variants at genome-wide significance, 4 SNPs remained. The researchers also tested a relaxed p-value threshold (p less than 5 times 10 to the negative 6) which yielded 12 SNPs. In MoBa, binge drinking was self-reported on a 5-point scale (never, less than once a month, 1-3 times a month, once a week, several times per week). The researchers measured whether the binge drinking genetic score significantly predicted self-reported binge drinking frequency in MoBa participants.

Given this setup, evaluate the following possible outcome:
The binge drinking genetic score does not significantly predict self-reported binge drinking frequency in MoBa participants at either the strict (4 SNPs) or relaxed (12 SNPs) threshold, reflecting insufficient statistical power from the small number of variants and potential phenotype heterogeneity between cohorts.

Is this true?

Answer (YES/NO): YES